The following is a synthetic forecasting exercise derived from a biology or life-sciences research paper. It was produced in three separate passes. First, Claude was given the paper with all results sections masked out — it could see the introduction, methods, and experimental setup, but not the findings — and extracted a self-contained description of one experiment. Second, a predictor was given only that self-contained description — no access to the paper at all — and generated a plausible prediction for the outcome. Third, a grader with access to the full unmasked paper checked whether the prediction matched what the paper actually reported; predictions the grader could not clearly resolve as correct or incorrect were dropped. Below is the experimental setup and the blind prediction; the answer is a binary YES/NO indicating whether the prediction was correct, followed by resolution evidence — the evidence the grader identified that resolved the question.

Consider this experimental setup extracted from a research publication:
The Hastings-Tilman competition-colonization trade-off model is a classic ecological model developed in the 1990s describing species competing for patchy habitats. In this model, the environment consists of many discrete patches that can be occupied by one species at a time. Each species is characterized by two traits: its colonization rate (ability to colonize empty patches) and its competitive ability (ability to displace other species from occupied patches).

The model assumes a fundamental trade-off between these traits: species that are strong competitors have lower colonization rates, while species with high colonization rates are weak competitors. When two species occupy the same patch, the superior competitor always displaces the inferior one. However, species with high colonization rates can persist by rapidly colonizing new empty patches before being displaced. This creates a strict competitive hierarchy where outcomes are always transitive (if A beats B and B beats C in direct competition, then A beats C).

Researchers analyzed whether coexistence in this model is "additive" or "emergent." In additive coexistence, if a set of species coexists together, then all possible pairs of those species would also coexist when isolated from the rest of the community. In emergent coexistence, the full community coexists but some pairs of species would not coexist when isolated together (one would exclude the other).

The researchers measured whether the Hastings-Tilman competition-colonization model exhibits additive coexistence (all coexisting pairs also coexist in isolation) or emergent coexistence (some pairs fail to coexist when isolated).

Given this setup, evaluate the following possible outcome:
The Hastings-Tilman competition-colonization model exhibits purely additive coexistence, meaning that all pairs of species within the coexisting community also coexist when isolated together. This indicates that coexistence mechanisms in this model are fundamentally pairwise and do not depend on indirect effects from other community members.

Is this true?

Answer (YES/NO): NO